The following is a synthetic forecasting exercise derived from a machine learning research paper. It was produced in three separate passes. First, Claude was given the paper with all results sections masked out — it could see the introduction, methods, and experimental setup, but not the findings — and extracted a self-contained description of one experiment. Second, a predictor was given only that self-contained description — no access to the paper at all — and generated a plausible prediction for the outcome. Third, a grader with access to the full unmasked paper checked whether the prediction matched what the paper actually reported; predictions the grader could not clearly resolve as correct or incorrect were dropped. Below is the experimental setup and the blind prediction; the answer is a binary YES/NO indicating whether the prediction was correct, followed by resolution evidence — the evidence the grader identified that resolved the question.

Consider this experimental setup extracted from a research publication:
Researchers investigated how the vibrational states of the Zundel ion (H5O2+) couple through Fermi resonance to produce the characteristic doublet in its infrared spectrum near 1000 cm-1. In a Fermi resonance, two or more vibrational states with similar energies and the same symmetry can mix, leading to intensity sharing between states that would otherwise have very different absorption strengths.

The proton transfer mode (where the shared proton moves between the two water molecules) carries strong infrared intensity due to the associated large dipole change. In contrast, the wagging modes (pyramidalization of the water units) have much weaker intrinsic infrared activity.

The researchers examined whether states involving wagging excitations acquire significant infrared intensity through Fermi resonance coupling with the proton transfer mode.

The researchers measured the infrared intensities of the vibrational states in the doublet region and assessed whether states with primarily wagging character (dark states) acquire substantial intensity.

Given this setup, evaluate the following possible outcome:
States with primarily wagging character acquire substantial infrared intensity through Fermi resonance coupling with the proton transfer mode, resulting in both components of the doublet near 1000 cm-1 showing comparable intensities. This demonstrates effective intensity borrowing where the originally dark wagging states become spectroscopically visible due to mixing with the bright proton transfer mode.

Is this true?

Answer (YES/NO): YES